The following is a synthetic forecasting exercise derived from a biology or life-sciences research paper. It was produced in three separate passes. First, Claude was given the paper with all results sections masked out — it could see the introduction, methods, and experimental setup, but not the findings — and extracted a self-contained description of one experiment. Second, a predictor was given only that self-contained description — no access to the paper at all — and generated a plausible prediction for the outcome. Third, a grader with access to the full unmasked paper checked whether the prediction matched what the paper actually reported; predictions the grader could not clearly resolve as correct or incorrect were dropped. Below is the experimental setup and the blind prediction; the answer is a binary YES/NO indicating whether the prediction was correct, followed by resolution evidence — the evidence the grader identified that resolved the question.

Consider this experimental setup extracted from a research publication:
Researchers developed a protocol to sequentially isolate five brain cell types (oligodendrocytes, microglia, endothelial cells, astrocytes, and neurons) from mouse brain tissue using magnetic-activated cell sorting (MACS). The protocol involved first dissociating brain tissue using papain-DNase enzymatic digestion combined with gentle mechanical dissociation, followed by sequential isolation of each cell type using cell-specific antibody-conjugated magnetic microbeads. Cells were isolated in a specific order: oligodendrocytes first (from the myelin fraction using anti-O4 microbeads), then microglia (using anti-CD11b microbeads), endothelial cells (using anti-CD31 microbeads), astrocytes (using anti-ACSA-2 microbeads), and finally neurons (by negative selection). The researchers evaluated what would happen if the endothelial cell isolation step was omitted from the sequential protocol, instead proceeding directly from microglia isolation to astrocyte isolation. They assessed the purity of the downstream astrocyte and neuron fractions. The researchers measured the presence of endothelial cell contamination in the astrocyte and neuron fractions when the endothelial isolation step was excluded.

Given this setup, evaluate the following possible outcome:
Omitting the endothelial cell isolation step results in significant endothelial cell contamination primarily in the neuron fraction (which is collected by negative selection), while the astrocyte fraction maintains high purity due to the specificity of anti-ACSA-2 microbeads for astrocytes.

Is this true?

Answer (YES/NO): NO